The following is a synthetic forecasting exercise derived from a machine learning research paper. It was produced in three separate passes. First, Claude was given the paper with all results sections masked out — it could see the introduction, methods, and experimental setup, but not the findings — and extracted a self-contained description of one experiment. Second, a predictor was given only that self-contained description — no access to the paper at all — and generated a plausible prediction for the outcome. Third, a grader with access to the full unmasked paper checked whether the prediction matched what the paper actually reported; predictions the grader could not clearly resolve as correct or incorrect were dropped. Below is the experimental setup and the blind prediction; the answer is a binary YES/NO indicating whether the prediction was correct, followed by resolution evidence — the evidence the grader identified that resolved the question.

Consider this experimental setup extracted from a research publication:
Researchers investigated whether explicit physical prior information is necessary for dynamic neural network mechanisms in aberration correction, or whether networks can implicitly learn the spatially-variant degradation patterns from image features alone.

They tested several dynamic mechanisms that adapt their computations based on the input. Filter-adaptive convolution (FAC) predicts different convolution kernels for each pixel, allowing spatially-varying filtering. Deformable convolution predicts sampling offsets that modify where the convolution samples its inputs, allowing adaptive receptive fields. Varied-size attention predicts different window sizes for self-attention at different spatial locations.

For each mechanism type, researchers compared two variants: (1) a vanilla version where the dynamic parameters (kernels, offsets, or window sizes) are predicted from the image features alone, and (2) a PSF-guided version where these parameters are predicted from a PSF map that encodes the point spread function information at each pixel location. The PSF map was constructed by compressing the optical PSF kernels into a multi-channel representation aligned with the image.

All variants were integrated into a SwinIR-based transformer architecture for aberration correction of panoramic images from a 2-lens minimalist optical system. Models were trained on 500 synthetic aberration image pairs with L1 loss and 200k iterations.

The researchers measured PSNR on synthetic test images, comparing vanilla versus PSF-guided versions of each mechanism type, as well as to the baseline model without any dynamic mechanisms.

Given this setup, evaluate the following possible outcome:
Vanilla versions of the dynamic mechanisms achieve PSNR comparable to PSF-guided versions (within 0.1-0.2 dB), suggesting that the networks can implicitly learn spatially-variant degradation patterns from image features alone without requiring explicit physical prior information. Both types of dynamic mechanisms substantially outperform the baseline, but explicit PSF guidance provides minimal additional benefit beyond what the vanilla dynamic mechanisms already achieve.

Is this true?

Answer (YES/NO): NO